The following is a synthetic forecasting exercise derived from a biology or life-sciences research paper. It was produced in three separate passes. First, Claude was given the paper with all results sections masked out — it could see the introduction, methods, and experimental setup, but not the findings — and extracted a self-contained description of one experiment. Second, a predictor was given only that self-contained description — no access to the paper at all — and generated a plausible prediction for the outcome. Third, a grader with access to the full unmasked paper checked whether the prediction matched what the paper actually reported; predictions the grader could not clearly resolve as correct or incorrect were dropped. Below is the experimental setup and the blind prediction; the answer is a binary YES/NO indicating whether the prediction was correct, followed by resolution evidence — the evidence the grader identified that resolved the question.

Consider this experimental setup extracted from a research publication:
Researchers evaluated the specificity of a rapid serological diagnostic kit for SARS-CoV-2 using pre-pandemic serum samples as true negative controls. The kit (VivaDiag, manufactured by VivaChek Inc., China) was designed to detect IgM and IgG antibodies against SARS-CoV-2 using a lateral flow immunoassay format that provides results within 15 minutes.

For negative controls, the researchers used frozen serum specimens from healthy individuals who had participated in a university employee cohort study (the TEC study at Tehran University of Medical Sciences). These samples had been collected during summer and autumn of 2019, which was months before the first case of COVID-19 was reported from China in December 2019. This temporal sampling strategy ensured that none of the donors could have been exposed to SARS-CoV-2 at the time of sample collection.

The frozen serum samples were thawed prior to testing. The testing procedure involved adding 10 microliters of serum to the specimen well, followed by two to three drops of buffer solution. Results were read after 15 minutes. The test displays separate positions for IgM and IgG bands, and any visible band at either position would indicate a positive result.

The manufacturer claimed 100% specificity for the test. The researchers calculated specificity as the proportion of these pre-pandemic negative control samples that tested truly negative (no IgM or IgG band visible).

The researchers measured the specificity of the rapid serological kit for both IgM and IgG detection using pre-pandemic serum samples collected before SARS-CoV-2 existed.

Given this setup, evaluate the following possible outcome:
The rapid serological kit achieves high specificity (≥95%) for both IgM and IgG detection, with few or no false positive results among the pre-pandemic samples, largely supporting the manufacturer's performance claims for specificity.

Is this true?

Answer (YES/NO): YES